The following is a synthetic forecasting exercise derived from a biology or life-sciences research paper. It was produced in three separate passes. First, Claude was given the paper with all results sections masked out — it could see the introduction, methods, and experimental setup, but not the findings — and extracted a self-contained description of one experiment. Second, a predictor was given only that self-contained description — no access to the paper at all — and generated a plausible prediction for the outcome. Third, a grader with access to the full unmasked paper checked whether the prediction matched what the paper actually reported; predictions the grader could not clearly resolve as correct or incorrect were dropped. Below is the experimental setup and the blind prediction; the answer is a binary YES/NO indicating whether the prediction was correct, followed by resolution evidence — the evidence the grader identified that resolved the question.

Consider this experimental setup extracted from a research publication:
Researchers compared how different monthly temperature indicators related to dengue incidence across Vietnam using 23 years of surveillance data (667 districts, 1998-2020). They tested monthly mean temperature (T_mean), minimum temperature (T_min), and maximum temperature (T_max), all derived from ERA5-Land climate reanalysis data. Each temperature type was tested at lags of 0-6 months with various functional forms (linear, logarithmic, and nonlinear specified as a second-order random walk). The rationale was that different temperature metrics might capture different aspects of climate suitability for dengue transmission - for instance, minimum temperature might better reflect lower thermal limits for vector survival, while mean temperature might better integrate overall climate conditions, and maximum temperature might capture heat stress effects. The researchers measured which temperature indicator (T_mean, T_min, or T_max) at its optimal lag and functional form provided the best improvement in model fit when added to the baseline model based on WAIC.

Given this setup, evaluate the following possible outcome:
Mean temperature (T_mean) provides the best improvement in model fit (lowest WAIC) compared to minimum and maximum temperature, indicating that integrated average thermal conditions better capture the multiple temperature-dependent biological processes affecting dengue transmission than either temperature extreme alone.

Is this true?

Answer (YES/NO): YES